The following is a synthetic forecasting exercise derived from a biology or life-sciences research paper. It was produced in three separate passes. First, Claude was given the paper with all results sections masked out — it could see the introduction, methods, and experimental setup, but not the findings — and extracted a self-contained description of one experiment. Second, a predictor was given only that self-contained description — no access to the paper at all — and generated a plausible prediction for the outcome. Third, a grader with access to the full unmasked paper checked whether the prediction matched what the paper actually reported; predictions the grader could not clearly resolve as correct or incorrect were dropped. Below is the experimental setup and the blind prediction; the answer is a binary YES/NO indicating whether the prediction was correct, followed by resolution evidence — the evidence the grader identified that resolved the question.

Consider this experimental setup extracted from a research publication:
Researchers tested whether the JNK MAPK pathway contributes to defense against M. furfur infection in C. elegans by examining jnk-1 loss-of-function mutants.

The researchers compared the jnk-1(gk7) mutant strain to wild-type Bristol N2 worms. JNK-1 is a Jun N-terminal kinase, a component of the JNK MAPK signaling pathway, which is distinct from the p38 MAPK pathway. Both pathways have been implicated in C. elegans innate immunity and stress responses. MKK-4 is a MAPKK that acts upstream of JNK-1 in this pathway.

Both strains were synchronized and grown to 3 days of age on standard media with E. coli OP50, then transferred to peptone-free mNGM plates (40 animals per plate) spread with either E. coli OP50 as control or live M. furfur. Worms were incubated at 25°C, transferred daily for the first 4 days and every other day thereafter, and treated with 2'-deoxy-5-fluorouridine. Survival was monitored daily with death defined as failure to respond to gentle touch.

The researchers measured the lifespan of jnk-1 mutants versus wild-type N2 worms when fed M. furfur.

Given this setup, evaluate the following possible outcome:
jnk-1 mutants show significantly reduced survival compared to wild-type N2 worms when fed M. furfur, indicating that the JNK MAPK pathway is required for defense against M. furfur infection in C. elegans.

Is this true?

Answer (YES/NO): NO